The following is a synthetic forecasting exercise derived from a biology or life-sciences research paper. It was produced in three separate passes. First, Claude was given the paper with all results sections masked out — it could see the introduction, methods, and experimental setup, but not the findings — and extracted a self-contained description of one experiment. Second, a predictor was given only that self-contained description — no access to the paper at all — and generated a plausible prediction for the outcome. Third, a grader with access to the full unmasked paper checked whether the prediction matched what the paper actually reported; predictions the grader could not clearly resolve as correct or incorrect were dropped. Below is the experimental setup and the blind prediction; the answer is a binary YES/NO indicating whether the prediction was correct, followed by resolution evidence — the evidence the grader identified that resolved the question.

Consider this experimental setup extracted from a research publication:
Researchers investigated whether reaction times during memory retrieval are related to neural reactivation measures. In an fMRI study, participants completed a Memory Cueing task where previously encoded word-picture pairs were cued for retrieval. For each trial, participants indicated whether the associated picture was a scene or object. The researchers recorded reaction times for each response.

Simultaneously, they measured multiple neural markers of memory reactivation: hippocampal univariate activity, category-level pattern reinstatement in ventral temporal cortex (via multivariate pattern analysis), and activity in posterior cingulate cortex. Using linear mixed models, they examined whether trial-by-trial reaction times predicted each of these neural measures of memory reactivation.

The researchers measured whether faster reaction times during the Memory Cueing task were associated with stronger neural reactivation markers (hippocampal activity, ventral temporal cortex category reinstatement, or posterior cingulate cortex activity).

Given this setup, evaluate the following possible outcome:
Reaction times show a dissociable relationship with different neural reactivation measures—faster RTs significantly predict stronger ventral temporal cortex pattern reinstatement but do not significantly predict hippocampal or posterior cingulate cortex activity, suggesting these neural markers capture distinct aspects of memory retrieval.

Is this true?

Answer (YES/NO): NO